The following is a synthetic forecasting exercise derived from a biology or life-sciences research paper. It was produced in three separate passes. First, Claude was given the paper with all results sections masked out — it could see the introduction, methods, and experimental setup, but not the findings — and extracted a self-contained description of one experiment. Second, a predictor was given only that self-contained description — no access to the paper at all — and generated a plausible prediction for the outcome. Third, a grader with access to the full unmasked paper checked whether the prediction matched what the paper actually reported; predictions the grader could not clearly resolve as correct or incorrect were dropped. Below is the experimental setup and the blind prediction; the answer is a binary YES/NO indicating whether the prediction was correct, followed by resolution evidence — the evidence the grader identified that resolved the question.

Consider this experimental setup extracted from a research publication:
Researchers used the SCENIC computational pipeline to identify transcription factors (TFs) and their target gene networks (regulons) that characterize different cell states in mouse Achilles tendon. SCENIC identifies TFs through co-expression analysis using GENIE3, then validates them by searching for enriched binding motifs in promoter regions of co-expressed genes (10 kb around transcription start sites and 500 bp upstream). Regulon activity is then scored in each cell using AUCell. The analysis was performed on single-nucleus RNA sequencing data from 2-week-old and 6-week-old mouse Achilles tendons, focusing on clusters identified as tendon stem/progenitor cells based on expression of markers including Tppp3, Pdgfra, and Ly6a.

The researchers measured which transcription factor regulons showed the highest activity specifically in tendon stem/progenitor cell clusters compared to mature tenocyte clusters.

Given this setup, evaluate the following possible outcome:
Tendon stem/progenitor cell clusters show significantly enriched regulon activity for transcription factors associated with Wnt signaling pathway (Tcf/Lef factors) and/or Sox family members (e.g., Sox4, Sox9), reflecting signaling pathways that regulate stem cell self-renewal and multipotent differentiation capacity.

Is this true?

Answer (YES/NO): NO